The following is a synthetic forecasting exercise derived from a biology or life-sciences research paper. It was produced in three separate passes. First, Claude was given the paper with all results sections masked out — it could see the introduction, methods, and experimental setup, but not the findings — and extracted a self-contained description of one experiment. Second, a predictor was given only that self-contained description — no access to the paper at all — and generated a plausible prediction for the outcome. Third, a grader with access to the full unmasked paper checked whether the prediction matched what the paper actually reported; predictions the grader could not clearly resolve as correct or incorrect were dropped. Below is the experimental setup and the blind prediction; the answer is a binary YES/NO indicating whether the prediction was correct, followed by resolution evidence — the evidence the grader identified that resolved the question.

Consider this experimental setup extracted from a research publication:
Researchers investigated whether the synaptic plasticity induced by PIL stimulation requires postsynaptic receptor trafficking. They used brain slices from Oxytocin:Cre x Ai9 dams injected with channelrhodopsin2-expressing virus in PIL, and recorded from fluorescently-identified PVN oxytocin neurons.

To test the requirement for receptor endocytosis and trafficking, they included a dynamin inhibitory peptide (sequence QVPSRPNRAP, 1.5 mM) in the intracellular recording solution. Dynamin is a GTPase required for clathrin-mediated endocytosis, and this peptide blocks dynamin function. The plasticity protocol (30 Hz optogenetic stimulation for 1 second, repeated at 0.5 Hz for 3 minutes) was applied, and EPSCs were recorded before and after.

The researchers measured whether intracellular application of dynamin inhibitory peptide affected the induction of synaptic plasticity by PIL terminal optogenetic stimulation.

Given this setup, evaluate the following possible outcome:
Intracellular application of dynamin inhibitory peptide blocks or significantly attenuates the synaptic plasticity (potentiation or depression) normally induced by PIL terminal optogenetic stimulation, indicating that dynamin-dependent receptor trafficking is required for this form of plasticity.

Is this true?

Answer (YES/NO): YES